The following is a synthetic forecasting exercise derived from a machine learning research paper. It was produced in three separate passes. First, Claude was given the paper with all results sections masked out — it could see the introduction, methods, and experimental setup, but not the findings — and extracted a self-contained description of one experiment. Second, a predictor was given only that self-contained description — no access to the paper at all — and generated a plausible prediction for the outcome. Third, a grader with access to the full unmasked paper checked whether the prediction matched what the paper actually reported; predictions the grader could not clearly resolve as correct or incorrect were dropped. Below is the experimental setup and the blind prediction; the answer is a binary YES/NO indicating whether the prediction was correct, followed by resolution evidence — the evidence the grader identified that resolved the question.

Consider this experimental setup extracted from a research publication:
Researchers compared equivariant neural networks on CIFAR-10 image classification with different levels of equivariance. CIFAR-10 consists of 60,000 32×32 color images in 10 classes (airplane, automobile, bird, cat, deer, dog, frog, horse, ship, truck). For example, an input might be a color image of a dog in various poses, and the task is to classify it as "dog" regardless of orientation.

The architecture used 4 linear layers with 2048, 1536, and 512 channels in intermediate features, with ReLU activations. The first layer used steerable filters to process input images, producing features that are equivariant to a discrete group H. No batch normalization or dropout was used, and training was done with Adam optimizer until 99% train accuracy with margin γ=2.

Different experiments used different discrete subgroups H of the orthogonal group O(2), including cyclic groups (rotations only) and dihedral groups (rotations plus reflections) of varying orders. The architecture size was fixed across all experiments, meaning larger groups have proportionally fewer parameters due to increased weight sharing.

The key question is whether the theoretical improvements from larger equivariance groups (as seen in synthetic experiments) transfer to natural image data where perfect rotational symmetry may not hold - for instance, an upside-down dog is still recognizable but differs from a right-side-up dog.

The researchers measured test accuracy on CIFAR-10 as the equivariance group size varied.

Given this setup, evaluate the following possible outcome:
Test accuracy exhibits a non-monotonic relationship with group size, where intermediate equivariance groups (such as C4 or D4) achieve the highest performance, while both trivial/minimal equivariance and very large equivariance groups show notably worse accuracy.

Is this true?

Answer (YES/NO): NO